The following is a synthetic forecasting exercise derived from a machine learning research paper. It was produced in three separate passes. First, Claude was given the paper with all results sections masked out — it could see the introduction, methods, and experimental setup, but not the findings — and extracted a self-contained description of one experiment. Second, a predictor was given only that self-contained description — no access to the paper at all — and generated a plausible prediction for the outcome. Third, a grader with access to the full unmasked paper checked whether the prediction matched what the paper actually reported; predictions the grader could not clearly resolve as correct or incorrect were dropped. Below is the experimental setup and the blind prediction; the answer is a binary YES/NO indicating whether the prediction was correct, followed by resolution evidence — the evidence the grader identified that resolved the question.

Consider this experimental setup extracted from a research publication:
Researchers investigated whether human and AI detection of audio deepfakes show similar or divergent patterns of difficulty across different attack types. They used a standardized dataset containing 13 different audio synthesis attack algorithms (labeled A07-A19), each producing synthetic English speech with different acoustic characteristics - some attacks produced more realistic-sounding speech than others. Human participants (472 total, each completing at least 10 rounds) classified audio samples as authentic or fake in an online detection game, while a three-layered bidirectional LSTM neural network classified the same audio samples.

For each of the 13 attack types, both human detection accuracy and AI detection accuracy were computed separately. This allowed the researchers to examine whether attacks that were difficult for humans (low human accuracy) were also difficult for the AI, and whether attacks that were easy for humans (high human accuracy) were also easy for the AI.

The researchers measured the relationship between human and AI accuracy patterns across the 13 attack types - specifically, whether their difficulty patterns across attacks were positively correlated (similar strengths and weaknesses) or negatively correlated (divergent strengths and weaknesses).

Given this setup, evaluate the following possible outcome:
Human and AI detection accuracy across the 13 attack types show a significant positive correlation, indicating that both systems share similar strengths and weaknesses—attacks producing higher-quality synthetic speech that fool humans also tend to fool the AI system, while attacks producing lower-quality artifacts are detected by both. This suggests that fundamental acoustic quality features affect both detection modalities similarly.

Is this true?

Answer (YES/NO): NO